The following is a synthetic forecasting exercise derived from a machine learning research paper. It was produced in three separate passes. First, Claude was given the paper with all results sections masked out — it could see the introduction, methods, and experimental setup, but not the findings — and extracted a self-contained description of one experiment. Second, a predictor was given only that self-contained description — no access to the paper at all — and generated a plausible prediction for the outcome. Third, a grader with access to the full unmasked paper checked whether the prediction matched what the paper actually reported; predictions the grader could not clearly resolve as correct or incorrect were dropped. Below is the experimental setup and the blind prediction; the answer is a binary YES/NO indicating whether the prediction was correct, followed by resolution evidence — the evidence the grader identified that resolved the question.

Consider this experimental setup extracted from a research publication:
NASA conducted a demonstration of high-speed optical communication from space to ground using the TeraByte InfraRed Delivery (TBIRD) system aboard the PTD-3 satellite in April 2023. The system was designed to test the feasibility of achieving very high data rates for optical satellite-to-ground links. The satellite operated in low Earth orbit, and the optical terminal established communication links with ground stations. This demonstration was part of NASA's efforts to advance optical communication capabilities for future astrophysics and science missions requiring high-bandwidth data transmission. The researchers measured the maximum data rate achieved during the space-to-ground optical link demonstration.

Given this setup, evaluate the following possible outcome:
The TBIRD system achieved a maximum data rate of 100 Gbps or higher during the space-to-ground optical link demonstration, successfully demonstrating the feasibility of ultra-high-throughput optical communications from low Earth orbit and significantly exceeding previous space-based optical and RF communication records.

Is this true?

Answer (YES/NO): YES